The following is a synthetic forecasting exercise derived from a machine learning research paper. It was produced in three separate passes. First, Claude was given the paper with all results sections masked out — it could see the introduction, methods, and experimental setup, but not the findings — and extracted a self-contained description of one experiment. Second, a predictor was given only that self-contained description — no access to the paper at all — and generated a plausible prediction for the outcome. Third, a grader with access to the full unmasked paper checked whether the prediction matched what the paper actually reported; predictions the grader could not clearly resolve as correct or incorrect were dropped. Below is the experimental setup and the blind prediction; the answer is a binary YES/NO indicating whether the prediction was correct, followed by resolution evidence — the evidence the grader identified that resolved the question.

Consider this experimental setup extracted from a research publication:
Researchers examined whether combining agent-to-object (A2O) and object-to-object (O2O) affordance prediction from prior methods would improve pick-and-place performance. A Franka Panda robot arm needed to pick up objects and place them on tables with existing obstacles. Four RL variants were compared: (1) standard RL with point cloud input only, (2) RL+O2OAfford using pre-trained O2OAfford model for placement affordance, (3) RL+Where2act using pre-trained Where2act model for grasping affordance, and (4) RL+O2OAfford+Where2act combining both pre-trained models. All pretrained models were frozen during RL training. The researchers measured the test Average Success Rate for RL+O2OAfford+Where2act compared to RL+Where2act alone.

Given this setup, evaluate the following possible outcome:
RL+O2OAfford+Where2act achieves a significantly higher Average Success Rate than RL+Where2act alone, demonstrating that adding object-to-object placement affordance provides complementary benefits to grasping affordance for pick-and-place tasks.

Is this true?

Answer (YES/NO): NO